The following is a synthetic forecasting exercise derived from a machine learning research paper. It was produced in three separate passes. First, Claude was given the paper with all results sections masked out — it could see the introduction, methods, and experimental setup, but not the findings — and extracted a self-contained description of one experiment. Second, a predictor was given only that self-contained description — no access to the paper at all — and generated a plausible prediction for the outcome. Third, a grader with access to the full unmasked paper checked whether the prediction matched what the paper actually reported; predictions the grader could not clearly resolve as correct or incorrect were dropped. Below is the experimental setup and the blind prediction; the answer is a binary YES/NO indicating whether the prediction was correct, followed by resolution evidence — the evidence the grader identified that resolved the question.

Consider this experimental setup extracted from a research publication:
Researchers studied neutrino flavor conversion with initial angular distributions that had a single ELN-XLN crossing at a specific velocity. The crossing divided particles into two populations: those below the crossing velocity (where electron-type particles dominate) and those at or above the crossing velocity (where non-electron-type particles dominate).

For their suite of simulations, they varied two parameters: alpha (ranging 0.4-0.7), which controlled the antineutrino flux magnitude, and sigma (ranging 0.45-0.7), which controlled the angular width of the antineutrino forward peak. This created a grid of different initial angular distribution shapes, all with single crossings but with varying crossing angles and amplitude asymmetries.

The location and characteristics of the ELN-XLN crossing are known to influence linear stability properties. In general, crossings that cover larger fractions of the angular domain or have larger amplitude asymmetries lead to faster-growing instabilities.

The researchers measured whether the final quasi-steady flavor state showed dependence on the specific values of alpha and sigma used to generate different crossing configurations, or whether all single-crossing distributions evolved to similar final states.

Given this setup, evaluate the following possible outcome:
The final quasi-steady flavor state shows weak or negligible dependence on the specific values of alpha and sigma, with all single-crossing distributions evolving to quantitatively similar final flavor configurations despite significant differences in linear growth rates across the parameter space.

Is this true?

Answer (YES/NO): NO